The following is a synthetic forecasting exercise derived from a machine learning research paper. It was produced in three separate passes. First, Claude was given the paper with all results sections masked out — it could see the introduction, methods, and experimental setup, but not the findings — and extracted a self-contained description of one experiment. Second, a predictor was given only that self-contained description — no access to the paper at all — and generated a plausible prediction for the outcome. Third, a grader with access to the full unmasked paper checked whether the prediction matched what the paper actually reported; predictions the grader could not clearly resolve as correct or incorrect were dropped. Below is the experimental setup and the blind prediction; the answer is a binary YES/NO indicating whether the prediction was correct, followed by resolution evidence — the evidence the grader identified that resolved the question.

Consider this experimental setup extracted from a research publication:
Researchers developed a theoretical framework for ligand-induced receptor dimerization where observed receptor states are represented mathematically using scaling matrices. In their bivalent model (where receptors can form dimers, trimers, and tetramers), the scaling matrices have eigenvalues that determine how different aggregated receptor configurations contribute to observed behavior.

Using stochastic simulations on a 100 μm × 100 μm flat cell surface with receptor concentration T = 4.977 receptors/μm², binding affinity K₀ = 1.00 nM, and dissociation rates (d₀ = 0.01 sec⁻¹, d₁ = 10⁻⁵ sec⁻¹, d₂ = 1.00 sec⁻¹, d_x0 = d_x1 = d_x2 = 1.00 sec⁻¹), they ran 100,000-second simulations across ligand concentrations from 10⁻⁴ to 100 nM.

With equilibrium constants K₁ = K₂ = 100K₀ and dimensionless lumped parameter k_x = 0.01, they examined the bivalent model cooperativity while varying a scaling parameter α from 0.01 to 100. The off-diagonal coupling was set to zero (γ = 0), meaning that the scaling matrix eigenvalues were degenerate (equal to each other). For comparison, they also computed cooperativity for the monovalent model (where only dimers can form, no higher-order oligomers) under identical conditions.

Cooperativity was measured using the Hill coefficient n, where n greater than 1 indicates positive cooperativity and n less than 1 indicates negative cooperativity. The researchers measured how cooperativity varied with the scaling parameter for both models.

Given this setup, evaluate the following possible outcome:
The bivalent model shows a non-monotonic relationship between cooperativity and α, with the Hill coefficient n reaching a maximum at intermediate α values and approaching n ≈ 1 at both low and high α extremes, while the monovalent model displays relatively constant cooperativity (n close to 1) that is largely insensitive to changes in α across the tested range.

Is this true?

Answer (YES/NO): NO